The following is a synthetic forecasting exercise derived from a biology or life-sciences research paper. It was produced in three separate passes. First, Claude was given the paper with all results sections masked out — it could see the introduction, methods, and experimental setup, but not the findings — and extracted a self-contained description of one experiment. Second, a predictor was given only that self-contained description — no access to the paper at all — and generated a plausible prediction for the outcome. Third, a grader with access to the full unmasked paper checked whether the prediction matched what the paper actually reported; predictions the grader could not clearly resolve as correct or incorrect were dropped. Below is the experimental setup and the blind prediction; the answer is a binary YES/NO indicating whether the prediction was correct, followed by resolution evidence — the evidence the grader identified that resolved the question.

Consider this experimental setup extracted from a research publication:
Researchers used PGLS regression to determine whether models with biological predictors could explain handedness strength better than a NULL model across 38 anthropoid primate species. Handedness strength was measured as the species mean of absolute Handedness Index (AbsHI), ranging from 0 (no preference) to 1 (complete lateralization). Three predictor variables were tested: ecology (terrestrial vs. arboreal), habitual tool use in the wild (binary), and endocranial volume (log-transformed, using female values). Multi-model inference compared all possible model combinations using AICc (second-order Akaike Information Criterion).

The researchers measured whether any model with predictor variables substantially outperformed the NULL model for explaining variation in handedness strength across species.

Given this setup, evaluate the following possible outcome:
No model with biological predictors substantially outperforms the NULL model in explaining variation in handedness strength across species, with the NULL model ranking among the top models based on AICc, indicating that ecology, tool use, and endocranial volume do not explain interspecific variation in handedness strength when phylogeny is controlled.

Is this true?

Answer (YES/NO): NO